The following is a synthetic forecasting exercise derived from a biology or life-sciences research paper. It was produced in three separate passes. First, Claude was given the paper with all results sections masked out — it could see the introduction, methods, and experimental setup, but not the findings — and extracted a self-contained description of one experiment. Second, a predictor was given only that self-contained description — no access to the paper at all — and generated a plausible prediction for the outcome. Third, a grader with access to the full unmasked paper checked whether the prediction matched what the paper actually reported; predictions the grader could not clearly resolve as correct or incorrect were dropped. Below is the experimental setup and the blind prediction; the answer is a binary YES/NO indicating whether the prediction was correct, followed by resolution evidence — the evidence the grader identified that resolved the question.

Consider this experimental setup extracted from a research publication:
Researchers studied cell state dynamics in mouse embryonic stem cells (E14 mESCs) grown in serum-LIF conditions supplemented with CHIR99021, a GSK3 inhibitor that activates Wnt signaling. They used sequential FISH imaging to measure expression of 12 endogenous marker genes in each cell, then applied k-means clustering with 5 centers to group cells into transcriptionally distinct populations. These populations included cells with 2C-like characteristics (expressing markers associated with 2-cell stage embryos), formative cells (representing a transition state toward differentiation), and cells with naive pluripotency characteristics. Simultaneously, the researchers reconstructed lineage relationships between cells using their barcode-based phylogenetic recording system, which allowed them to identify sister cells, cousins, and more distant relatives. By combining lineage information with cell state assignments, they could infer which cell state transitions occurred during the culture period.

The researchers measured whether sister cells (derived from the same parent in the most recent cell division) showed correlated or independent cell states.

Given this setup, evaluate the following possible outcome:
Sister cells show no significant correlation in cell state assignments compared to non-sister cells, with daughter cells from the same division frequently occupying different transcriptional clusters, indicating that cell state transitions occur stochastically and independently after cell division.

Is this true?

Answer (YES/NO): NO